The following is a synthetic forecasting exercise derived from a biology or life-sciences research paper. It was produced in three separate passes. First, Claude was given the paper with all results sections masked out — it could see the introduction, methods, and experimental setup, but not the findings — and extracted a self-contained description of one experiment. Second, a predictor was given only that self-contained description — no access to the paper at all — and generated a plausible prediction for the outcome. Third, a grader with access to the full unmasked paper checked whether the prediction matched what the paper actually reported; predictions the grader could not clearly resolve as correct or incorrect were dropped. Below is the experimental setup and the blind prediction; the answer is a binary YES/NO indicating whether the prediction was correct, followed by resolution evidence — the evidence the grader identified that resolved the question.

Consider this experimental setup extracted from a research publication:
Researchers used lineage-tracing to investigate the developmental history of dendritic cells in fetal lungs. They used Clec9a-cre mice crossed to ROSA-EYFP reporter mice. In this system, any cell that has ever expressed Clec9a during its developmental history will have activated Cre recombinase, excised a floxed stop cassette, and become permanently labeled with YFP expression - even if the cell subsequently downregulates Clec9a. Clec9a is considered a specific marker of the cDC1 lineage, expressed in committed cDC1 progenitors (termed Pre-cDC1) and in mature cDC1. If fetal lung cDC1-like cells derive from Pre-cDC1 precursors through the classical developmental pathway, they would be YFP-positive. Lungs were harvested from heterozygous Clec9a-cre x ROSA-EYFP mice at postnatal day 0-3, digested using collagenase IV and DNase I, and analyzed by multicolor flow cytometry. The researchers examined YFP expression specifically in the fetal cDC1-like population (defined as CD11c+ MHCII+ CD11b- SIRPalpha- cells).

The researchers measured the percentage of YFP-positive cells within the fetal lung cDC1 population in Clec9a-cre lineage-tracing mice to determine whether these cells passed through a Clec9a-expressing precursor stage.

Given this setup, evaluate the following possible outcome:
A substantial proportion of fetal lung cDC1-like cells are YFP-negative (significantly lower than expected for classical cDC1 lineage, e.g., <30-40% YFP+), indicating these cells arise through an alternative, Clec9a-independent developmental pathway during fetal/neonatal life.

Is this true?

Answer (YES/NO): NO